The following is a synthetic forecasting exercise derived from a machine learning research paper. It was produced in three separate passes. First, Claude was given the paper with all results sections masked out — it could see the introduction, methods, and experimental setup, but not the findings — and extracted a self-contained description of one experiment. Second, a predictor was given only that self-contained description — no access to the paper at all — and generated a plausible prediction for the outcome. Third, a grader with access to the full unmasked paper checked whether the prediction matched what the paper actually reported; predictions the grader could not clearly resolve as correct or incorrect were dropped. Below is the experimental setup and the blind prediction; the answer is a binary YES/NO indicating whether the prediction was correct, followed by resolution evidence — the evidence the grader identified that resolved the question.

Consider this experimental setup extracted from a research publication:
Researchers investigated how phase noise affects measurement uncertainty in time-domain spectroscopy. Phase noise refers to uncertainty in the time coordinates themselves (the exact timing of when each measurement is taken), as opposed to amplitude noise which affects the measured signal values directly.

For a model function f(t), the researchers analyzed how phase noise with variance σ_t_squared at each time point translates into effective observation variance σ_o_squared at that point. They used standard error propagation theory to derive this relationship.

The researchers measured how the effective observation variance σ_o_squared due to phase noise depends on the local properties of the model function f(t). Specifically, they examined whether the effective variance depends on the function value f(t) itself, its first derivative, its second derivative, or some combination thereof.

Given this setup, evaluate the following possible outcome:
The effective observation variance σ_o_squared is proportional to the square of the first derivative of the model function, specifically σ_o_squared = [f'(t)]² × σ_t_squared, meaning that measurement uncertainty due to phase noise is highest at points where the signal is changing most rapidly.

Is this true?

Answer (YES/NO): YES